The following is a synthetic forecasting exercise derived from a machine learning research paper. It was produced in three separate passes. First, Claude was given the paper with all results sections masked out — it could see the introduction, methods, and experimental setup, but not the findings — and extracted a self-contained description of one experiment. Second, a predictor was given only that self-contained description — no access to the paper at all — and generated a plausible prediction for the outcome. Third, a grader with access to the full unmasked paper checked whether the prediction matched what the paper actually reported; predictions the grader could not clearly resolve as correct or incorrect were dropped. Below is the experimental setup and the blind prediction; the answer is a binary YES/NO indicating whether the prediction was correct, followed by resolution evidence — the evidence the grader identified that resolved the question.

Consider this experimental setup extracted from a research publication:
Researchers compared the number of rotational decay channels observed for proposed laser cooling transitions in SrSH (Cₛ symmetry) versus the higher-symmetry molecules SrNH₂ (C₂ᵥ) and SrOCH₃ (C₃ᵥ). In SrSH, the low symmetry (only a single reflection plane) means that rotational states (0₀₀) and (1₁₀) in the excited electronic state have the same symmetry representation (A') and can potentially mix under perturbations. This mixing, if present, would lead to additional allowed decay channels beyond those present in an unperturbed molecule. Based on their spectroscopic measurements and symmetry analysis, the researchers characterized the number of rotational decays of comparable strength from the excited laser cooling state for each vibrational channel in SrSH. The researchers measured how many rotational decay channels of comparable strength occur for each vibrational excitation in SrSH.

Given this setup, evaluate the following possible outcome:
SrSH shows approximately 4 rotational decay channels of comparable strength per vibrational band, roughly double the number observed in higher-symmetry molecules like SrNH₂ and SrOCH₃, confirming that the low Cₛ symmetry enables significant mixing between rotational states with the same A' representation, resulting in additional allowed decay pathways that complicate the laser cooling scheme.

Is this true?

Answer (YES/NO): NO